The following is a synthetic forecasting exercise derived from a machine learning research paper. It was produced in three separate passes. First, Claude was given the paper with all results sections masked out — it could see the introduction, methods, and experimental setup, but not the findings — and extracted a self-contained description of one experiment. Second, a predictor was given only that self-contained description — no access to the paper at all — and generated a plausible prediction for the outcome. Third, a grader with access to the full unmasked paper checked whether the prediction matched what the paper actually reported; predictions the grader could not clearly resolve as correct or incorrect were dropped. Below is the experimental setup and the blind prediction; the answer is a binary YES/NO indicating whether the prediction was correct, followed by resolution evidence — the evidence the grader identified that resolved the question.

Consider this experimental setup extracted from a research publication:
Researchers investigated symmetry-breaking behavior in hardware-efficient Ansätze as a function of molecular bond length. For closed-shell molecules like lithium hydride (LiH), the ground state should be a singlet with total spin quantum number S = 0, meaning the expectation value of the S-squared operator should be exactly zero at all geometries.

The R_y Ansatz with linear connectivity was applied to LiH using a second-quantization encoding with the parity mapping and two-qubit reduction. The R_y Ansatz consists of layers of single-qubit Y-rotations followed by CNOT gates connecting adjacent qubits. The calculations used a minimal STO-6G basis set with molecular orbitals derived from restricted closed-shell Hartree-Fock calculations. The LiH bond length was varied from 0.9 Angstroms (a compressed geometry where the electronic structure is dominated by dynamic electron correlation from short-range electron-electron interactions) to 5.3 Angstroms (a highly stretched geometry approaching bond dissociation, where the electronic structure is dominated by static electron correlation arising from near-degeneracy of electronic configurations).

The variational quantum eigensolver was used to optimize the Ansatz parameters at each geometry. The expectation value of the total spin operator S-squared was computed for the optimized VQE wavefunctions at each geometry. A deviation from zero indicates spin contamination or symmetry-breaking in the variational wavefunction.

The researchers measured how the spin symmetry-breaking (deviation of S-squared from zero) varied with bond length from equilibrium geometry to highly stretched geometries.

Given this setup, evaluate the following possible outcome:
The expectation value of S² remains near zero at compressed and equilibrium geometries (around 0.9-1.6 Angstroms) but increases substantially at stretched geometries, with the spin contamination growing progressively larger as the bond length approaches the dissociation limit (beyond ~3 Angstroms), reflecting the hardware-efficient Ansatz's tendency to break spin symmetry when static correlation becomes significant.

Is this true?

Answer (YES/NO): YES